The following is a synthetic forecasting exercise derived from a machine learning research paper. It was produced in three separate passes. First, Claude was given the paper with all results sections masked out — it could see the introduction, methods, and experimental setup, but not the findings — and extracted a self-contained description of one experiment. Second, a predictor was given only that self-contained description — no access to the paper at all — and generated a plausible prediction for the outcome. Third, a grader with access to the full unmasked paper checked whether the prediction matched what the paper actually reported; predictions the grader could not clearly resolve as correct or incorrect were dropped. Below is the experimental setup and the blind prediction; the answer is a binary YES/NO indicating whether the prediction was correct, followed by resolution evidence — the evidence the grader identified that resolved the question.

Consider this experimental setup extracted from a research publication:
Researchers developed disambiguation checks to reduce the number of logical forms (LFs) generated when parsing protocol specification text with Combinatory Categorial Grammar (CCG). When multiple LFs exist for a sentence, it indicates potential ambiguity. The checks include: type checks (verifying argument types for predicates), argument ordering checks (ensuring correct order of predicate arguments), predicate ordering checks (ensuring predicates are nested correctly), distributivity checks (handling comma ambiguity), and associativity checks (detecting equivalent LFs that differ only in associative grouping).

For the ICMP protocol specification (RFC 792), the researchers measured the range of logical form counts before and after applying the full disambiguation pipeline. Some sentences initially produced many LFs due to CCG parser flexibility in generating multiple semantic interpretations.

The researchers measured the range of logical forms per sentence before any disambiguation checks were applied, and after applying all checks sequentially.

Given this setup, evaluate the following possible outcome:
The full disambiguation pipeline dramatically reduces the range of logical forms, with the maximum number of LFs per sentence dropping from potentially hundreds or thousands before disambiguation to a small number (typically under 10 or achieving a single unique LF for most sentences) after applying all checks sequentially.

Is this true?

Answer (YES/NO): NO